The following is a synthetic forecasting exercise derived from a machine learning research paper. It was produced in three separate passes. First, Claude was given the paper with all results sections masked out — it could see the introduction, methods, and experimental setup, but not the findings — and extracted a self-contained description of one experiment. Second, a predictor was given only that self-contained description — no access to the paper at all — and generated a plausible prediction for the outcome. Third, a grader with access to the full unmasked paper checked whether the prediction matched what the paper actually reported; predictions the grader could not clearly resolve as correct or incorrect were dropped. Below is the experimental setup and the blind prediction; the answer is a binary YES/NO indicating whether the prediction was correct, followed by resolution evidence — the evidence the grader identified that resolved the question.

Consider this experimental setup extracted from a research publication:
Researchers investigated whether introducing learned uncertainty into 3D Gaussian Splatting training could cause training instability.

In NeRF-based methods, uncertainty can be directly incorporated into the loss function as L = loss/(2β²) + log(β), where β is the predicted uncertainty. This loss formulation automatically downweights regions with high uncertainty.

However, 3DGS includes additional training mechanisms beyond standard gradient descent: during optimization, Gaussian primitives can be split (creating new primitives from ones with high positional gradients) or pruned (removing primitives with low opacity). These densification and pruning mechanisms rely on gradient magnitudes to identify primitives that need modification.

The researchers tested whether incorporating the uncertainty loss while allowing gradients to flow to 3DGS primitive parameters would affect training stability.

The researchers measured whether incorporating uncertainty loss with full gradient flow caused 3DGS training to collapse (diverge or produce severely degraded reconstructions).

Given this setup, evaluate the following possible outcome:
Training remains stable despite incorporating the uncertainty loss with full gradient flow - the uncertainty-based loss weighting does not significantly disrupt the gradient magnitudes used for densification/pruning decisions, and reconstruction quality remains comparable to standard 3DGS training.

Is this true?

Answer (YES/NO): NO